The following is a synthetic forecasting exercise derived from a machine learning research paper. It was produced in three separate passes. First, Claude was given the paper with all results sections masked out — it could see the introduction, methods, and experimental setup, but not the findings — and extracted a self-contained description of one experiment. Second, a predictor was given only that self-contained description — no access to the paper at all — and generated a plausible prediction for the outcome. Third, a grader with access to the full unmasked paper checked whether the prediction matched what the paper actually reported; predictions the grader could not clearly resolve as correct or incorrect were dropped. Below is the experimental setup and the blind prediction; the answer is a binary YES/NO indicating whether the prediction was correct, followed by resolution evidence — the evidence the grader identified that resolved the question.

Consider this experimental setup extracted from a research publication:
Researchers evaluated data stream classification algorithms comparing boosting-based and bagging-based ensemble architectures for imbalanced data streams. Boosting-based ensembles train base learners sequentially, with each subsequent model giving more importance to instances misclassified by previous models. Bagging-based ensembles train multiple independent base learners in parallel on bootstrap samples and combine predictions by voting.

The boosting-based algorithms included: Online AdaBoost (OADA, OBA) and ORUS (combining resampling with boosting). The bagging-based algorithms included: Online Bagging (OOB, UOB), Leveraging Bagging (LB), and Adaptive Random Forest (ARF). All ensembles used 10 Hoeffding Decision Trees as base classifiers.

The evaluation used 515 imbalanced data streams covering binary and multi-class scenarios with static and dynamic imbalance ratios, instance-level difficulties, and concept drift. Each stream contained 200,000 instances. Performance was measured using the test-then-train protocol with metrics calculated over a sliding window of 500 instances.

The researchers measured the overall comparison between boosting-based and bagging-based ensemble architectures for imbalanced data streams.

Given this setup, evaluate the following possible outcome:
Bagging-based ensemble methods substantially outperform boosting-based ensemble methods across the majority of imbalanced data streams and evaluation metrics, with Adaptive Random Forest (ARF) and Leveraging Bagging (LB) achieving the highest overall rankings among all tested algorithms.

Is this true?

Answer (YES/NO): NO